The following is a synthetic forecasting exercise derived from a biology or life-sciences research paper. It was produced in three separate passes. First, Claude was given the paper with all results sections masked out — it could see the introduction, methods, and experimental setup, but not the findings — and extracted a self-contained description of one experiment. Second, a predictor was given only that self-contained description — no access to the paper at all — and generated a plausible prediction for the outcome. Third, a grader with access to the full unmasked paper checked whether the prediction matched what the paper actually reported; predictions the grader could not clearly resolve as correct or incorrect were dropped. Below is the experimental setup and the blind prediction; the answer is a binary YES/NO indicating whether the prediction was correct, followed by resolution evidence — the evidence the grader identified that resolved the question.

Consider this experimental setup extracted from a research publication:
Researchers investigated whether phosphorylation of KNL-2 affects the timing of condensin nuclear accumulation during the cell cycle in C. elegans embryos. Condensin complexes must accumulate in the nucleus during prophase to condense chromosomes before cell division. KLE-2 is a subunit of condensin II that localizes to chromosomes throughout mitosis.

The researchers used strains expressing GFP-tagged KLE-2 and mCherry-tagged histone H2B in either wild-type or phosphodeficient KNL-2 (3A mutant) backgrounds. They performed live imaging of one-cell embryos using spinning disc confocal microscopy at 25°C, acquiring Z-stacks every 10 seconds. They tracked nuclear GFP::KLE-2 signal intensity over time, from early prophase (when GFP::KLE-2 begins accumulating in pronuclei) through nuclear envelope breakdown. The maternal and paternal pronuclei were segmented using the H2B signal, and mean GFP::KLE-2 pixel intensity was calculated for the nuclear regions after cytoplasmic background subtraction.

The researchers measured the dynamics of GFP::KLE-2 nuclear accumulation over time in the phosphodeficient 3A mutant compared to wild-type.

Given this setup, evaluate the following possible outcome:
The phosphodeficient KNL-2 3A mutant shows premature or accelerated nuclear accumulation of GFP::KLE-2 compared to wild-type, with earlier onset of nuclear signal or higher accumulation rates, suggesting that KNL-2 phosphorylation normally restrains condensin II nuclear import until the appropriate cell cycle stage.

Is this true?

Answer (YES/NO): NO